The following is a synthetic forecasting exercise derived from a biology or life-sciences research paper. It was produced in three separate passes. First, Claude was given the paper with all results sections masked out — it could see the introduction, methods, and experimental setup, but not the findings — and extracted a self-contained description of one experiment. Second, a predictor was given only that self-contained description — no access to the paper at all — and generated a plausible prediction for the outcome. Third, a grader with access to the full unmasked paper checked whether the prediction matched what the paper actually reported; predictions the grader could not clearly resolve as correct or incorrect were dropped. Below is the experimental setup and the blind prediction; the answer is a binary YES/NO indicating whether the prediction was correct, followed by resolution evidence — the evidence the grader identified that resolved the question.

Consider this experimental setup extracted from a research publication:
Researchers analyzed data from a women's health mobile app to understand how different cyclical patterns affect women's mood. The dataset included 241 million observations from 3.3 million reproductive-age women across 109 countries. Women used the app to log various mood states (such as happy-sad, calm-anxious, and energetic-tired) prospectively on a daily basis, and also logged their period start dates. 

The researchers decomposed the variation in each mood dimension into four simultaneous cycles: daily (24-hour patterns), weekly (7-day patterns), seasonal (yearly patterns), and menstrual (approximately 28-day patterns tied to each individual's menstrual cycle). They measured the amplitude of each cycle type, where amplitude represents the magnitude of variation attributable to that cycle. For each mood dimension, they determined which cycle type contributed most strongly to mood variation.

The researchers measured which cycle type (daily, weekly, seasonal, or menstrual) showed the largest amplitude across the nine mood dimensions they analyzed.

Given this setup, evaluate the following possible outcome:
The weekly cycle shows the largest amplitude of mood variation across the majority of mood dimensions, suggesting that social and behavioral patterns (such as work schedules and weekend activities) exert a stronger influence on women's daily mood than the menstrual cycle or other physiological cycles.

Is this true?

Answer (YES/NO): NO